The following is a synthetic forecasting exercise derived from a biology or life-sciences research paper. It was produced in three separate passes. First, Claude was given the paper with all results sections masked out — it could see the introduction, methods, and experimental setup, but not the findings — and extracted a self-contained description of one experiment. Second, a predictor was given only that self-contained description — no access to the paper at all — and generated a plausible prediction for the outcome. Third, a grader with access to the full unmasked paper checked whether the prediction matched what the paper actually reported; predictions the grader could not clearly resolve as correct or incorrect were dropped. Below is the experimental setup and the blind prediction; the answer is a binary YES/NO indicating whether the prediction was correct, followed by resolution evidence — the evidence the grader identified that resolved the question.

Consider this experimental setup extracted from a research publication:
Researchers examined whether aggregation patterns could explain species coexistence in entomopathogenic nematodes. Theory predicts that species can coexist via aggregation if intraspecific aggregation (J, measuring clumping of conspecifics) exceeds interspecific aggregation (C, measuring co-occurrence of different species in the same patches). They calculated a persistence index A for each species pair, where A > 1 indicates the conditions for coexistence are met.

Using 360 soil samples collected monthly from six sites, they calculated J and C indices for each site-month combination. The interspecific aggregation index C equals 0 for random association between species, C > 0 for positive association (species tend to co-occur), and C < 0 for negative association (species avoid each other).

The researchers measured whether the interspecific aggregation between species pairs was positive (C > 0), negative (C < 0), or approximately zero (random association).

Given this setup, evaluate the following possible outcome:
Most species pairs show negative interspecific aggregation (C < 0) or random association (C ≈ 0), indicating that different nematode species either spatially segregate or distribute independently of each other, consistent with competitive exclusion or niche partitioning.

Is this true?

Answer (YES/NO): NO